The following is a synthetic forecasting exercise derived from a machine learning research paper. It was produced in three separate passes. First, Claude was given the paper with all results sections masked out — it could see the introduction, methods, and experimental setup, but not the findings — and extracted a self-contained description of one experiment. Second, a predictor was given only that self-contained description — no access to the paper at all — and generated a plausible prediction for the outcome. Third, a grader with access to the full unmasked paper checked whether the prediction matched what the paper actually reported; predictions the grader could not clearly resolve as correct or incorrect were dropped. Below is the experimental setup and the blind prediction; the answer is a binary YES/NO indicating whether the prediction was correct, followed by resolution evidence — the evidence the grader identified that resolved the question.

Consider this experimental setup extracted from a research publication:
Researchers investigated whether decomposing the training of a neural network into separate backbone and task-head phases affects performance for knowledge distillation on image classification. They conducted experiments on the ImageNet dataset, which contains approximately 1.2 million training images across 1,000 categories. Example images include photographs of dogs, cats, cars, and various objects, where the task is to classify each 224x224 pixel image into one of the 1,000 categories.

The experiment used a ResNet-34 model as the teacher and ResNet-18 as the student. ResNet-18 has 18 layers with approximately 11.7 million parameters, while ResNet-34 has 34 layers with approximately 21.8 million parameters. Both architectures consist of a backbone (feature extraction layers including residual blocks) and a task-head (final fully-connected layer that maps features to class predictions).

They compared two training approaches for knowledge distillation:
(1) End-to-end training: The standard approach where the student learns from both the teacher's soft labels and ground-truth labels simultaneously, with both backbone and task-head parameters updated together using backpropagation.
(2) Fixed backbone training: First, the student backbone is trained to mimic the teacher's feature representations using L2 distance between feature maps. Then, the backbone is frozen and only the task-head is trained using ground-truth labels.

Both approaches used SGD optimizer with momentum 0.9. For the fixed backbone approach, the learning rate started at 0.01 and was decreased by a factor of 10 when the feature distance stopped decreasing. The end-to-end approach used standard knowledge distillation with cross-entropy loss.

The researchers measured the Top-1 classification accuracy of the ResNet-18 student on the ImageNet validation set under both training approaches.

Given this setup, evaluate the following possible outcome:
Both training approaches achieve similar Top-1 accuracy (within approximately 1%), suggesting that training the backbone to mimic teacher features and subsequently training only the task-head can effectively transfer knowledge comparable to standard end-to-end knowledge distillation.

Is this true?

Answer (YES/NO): YES